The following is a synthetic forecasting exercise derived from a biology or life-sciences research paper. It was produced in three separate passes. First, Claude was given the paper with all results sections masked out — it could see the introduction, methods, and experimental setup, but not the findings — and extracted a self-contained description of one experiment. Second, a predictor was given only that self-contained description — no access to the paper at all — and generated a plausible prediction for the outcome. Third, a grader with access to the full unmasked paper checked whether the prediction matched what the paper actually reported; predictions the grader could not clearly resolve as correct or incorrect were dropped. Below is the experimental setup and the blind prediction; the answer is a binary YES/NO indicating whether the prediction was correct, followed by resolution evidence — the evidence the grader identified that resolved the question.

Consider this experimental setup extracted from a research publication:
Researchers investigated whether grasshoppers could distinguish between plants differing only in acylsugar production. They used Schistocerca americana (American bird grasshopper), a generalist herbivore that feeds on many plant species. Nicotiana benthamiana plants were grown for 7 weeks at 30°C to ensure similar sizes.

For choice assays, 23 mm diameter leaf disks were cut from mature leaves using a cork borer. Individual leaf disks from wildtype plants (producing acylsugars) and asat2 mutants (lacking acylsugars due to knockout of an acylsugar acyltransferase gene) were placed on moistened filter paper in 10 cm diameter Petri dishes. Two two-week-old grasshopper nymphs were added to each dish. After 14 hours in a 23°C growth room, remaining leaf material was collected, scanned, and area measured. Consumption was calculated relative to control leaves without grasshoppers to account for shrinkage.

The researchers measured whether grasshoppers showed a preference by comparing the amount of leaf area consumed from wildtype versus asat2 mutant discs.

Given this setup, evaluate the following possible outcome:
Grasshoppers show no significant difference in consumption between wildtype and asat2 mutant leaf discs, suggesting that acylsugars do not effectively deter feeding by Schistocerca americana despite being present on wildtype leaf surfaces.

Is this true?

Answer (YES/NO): NO